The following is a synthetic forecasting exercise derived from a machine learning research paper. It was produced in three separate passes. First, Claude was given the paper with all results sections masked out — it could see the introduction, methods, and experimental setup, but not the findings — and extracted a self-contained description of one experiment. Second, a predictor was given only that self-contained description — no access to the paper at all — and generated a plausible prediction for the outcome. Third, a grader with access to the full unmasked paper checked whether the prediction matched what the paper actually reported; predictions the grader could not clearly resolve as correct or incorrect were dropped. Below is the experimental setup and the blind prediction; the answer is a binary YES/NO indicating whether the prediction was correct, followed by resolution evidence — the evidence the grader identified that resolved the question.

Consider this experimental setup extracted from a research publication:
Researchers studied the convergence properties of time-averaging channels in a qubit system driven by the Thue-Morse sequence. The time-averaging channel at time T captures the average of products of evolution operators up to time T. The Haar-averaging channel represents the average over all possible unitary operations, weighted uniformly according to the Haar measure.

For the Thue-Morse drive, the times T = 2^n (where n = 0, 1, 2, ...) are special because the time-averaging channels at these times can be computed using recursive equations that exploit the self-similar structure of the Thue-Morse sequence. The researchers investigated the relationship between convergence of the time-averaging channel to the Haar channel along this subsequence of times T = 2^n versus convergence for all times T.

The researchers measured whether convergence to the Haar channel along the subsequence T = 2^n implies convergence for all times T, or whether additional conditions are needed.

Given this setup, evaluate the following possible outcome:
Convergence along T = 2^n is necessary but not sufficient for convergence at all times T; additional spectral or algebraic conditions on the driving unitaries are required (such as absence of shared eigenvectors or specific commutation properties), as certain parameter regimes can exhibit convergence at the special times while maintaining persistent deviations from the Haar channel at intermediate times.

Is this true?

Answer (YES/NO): NO